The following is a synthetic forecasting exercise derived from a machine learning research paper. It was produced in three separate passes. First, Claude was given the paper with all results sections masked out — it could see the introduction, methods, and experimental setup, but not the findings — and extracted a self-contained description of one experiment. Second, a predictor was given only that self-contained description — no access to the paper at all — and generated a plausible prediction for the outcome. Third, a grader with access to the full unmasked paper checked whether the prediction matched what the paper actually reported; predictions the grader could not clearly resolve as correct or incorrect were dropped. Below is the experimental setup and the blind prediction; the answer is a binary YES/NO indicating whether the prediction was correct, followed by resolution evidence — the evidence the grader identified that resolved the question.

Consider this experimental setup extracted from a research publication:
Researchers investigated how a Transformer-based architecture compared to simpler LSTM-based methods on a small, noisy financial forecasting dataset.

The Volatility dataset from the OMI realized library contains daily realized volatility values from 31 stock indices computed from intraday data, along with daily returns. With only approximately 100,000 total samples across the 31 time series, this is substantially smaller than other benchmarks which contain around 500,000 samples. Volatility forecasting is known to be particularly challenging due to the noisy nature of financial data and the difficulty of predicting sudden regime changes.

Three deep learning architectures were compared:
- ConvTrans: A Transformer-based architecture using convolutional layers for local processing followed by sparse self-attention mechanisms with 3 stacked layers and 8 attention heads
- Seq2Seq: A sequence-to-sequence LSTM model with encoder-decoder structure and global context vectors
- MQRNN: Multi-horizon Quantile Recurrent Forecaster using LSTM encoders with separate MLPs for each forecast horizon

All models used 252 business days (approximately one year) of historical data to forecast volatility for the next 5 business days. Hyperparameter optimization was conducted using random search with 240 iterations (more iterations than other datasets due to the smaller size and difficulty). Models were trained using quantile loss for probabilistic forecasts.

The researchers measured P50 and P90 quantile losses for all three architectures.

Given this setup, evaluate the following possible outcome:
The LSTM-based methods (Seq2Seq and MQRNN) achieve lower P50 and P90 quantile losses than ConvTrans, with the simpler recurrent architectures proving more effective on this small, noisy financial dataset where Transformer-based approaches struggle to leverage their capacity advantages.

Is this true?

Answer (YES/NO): YES